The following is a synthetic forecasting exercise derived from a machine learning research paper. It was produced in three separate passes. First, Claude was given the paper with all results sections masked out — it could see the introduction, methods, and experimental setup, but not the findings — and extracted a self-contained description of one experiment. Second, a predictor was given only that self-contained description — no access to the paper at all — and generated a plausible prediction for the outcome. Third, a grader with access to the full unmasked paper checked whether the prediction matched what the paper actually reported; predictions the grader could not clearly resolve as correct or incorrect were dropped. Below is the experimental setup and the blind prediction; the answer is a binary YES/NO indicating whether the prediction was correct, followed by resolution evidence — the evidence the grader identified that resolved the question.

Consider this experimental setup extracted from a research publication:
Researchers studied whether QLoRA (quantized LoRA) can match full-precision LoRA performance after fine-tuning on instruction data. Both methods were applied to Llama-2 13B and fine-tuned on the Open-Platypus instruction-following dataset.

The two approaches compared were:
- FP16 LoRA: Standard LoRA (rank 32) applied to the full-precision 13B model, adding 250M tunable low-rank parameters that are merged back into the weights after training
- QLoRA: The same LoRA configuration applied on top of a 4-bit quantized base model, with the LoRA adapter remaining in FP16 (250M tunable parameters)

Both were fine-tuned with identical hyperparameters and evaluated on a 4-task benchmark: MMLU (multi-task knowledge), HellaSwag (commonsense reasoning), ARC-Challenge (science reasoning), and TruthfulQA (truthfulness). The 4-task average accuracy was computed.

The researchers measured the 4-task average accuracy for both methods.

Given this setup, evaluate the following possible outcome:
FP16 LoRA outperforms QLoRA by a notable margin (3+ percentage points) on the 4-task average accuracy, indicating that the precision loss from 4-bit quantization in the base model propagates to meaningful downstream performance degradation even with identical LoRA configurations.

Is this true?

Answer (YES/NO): NO